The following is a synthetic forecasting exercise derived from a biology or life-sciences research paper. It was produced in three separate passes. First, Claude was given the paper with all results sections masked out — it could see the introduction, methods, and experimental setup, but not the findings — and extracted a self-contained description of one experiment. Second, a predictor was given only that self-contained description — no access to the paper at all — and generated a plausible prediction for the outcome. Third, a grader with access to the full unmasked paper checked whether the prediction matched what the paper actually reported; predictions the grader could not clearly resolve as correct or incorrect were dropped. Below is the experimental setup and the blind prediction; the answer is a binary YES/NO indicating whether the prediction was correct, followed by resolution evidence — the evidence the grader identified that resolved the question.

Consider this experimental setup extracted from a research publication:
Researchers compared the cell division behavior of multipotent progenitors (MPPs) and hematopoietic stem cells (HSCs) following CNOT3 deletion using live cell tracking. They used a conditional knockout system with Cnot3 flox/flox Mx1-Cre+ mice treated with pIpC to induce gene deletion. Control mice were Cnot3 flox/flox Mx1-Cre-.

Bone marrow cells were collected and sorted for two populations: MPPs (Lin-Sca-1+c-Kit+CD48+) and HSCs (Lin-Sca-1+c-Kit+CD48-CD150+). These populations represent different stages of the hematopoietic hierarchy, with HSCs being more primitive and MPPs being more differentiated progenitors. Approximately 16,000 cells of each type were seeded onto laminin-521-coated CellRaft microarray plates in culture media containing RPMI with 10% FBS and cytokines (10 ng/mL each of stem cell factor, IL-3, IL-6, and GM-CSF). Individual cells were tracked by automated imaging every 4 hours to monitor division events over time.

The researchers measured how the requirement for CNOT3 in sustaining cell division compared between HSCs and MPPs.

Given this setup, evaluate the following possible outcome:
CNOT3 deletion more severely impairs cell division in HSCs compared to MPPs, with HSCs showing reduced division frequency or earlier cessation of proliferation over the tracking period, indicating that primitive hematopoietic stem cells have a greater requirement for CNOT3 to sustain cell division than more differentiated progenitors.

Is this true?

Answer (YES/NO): NO